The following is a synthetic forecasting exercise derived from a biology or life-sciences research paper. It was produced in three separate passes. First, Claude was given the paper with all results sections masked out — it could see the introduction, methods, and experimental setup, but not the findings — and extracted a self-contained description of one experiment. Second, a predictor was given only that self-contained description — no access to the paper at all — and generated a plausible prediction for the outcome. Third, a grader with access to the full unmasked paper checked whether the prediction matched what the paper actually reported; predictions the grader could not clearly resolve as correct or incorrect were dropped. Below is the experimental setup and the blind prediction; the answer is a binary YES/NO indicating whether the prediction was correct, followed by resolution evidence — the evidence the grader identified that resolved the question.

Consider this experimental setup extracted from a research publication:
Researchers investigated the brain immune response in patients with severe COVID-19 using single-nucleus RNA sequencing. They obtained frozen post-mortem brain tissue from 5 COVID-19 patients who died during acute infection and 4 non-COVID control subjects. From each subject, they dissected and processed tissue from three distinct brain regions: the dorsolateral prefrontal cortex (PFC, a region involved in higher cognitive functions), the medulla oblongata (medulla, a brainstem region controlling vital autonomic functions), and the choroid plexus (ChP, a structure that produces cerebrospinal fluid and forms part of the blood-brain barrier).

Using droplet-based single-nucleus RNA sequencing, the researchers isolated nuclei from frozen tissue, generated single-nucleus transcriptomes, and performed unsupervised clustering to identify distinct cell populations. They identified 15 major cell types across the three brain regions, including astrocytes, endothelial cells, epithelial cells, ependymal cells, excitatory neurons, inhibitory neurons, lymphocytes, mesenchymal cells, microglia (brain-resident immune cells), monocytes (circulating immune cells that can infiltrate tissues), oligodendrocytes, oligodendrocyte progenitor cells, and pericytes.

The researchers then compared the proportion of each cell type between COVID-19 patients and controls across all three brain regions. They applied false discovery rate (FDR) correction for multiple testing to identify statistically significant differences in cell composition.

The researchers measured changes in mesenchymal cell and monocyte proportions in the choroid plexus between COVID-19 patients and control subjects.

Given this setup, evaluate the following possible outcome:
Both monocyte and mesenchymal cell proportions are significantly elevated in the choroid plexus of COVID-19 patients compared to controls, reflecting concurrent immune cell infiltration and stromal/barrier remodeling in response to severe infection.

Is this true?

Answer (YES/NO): YES